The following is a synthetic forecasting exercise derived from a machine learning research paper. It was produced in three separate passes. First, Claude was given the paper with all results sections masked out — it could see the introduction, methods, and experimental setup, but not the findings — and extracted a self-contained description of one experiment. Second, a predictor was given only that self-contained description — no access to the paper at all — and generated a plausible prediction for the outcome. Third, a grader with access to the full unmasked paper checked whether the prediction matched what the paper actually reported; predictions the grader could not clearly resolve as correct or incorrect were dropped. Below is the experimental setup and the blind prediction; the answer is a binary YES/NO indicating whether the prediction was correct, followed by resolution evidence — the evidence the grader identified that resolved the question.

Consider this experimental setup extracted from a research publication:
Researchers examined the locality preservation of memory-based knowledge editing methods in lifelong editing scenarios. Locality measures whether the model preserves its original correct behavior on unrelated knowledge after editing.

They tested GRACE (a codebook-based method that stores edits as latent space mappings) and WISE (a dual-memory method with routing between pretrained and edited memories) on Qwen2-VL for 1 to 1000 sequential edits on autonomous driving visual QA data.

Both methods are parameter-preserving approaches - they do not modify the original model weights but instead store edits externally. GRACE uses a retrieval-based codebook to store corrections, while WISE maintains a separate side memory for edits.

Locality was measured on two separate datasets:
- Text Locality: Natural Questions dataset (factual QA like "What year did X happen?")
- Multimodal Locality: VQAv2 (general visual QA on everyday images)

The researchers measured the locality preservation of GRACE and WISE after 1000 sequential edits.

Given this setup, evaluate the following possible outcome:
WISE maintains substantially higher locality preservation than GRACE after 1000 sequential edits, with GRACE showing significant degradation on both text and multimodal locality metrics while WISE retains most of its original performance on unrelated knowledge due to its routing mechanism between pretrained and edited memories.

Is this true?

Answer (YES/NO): NO